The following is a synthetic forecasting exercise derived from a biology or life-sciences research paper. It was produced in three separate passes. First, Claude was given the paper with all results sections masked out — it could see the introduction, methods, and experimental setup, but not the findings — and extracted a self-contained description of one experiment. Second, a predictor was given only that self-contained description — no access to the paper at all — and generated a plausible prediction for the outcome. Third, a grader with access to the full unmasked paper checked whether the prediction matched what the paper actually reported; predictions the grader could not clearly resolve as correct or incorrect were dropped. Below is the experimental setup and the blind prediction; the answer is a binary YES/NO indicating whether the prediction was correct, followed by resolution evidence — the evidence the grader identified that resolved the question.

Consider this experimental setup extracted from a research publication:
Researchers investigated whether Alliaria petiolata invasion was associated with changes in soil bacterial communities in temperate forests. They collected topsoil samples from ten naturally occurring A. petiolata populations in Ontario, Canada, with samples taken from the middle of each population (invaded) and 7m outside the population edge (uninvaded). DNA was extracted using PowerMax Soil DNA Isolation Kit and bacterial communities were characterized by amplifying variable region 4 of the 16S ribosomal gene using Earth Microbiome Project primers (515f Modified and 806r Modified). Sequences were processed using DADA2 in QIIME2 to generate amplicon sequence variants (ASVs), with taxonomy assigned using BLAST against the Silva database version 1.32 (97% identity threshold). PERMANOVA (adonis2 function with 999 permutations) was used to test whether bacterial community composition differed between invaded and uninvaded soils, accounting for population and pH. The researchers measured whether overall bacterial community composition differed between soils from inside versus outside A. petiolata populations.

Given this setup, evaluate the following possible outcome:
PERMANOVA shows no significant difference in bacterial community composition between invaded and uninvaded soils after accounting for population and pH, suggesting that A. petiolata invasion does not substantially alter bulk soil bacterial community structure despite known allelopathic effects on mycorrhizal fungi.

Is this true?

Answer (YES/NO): NO